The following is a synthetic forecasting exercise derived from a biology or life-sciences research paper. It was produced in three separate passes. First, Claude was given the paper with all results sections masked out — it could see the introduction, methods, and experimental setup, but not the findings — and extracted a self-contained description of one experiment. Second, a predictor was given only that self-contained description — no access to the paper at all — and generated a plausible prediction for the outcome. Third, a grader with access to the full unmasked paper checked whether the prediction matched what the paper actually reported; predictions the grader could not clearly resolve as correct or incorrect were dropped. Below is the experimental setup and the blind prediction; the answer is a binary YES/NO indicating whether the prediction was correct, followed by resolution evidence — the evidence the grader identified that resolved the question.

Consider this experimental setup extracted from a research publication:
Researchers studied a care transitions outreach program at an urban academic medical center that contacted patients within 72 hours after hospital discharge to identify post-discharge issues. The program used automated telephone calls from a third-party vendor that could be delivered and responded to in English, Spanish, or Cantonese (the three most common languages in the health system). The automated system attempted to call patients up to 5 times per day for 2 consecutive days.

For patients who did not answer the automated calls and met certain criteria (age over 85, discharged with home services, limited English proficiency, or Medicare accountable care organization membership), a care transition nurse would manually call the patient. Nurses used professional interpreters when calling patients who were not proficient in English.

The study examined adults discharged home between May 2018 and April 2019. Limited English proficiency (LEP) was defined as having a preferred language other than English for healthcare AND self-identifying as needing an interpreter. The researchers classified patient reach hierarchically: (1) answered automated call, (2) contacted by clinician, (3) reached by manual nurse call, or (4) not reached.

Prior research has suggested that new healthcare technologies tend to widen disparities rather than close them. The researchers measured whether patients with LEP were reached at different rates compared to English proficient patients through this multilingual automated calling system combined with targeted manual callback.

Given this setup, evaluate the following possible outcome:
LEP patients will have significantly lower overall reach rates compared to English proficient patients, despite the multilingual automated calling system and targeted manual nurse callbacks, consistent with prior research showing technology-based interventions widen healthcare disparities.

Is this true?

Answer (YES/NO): YES